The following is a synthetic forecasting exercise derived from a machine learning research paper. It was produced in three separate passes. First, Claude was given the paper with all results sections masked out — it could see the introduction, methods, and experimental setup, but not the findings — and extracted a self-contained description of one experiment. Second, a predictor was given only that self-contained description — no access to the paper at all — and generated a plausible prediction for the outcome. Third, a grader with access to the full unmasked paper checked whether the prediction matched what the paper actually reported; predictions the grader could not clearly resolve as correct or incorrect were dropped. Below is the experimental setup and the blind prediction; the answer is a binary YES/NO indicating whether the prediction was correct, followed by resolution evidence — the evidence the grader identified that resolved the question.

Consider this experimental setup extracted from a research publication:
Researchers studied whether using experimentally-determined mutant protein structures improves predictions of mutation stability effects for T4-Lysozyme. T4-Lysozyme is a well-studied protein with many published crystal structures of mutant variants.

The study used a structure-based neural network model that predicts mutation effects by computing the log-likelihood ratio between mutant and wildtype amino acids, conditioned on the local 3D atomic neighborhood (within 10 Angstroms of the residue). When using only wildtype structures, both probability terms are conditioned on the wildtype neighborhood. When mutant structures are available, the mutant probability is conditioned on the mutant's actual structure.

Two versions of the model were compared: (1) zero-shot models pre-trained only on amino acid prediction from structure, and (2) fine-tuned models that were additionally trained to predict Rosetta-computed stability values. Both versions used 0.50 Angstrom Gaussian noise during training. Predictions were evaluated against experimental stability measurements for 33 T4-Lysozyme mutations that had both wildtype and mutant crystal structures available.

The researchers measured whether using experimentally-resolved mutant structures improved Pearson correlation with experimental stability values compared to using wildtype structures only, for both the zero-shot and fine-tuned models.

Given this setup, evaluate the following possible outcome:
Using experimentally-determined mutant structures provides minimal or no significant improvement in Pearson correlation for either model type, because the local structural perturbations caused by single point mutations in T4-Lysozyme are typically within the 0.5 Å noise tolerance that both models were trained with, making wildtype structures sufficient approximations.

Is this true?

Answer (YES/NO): NO